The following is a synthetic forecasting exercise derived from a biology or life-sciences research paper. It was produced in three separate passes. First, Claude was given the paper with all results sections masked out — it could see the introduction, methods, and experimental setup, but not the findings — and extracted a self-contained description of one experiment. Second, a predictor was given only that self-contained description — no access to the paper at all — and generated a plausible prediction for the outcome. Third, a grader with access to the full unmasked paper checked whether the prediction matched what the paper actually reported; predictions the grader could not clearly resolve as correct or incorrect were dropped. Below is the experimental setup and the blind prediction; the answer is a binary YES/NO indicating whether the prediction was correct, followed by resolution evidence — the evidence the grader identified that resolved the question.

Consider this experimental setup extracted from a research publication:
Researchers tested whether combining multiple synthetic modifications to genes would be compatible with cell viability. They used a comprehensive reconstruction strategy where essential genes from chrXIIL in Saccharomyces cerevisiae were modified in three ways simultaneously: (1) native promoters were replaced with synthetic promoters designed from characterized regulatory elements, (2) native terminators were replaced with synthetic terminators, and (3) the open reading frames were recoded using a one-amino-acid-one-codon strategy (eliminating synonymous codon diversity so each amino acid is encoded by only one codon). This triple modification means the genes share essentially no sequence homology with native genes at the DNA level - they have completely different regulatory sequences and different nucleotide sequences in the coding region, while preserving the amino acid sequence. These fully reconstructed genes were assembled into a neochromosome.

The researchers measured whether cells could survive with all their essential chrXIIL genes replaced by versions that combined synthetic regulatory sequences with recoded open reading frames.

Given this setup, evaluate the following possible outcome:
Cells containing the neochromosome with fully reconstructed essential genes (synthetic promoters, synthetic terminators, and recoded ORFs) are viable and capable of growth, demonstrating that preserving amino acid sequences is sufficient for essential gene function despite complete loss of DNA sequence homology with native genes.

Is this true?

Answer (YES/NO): YES